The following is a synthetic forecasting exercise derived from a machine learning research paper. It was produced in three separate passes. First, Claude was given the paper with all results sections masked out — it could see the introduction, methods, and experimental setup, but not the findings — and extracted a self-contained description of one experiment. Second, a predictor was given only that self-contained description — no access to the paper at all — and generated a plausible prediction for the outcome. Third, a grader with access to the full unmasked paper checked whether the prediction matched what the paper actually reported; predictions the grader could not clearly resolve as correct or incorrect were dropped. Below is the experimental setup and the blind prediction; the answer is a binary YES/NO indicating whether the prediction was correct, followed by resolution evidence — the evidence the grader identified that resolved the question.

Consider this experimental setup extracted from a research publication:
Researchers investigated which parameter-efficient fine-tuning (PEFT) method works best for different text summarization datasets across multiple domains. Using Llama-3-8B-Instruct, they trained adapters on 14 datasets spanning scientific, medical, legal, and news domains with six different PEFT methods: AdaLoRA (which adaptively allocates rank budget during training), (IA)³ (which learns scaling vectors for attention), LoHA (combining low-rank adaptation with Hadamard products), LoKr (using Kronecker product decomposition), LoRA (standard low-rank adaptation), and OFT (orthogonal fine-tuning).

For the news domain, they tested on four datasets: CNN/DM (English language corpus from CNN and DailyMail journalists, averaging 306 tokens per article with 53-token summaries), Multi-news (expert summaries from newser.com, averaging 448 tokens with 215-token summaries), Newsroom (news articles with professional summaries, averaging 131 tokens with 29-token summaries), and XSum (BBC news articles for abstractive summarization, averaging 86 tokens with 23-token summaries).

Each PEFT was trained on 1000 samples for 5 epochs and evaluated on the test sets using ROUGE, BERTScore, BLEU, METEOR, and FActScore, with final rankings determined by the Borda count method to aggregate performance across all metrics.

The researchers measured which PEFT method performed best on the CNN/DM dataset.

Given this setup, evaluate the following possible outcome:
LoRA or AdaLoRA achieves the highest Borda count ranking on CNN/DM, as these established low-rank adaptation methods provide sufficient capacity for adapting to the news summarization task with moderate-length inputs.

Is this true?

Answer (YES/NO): YES